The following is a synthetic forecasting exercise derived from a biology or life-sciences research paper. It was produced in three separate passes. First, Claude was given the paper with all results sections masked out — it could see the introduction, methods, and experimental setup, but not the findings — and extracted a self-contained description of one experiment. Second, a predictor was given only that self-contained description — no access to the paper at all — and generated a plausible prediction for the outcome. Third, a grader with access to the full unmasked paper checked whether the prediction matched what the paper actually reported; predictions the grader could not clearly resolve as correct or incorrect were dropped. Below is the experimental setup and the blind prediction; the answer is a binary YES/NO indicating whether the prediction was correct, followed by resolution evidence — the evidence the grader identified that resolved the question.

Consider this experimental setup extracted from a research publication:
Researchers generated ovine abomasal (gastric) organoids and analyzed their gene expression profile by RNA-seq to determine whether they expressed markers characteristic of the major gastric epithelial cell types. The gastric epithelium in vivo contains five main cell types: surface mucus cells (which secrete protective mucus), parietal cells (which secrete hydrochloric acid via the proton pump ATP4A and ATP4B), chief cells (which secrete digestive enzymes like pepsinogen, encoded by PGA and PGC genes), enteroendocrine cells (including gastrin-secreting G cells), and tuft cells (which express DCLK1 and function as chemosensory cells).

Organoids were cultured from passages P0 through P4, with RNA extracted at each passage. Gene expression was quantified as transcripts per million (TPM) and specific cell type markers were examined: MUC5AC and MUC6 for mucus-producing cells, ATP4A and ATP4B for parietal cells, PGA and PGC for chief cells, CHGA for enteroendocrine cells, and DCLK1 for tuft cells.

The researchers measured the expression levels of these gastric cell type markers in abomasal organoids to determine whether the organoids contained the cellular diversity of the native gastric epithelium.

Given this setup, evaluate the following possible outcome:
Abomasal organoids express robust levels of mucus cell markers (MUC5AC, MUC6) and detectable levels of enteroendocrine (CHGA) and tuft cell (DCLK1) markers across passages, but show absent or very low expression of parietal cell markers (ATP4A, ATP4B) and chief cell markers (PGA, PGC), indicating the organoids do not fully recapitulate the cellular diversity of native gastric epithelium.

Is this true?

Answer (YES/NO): NO